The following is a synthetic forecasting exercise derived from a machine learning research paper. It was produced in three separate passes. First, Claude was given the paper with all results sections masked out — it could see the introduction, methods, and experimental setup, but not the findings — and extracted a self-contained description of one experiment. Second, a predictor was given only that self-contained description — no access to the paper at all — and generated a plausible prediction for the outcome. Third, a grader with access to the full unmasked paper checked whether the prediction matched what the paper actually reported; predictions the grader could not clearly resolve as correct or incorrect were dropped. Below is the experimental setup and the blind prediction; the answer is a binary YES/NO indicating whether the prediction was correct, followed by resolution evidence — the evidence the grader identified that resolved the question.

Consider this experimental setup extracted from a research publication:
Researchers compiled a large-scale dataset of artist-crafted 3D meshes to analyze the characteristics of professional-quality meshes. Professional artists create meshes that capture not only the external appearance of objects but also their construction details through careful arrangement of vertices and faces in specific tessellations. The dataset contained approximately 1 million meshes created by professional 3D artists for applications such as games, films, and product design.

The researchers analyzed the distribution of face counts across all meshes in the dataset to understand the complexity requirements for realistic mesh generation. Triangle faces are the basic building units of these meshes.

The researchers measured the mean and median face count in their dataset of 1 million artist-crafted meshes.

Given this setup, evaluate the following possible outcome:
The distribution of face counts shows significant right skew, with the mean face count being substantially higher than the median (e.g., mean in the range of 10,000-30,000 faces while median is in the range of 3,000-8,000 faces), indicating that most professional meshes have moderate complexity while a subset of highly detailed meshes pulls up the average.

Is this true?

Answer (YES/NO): NO